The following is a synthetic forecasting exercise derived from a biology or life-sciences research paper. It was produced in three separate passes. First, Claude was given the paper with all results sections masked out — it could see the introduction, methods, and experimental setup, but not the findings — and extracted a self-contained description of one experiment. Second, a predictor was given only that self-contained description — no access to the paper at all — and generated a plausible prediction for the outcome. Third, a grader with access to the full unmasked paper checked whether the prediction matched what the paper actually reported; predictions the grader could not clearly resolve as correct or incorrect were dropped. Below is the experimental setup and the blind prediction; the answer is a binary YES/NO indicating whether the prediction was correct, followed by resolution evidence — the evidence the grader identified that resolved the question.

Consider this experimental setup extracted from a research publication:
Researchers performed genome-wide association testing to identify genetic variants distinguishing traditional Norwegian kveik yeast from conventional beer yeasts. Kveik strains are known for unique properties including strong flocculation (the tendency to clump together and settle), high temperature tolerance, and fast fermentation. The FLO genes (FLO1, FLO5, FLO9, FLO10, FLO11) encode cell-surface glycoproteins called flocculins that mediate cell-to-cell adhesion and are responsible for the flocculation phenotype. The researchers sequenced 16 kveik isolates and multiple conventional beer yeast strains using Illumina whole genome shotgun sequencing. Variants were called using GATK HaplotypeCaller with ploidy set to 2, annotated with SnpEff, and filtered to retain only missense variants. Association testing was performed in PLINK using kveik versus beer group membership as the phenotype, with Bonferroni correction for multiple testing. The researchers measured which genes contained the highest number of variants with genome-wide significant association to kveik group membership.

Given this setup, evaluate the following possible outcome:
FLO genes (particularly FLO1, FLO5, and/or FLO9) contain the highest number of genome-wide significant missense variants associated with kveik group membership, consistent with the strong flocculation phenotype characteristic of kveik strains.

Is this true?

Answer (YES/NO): NO